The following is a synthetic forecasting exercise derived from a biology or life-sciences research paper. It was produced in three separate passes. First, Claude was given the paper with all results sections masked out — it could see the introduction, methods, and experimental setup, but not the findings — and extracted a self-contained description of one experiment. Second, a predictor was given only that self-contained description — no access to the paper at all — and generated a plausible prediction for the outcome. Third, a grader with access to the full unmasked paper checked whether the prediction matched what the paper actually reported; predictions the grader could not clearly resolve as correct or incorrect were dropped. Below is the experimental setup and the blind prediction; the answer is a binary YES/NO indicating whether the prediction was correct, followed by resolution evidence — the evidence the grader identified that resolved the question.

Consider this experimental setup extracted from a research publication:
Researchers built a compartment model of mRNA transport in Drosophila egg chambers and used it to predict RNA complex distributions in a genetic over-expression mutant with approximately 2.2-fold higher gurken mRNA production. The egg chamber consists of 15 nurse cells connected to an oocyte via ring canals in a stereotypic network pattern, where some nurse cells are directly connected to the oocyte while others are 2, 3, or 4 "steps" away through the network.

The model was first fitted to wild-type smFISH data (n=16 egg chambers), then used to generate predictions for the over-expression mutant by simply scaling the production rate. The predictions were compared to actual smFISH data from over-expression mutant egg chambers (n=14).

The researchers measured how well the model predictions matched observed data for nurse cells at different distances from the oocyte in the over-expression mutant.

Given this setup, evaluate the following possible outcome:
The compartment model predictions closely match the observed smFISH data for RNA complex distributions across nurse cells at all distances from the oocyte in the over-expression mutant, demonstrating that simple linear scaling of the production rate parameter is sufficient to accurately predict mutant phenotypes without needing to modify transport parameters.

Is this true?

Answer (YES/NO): NO